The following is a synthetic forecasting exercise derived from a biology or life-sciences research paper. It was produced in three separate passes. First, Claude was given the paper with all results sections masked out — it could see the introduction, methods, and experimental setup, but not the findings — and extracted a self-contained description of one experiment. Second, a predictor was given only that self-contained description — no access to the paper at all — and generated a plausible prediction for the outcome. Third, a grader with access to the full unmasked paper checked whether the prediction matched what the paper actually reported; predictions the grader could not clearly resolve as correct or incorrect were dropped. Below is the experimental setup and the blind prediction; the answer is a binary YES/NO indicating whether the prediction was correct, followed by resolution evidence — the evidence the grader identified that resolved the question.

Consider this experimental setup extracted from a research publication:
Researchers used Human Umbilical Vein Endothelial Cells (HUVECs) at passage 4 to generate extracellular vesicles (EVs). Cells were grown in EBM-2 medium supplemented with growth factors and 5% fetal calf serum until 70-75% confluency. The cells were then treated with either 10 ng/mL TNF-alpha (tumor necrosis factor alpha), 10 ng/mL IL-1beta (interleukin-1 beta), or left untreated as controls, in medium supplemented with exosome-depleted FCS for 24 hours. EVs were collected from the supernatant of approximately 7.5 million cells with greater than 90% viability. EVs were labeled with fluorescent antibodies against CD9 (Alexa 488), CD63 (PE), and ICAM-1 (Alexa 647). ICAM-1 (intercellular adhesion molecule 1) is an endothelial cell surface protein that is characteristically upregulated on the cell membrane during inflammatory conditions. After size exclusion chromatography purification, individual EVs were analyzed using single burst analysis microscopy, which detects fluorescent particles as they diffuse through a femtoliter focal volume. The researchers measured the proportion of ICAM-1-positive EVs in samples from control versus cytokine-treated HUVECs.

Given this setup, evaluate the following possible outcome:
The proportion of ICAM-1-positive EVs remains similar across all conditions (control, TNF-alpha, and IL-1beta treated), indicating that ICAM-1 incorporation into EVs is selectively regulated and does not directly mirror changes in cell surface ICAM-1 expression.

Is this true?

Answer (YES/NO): NO